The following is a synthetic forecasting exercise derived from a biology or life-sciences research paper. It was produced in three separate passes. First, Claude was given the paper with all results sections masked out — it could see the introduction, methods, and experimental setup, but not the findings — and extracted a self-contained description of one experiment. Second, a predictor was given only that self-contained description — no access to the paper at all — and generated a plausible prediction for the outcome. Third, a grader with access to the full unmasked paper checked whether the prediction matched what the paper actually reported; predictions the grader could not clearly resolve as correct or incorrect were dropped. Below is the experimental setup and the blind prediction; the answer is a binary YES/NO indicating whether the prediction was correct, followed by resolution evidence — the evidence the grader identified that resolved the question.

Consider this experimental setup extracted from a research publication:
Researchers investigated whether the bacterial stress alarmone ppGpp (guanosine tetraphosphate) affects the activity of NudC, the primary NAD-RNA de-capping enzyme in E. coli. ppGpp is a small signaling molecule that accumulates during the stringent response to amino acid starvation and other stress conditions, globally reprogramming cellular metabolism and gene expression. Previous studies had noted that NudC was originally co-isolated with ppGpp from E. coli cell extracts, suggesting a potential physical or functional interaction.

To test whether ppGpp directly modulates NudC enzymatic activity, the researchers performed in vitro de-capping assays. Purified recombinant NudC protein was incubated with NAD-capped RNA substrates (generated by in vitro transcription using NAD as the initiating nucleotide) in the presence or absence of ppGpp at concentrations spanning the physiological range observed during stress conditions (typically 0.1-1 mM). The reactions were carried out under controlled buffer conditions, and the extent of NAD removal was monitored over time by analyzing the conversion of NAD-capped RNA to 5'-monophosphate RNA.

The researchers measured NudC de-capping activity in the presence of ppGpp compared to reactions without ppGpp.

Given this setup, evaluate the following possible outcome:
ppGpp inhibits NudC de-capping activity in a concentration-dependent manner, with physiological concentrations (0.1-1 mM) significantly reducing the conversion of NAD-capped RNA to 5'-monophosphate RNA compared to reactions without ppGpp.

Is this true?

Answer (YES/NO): YES